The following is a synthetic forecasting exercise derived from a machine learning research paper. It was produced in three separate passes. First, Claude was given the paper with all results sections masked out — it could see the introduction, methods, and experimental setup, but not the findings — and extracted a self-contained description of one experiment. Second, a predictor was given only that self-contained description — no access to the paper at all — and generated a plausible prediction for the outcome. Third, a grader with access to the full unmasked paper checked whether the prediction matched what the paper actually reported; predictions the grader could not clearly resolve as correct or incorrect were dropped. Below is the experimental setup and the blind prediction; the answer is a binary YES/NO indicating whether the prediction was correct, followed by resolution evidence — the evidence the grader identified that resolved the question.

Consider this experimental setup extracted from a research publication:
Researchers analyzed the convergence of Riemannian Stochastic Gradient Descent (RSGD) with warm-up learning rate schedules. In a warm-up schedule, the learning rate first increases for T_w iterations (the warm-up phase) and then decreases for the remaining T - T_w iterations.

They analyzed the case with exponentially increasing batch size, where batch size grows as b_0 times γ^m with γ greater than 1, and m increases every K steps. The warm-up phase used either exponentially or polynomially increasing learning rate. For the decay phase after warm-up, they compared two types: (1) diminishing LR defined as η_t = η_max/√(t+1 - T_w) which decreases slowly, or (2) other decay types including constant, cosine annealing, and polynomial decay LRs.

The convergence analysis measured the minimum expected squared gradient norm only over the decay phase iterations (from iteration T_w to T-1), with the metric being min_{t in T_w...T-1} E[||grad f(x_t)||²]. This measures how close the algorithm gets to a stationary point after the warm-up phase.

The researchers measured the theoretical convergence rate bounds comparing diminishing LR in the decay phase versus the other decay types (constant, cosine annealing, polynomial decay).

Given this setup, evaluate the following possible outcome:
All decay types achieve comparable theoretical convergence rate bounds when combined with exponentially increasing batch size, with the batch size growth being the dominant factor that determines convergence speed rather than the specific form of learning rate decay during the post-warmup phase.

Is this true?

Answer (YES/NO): NO